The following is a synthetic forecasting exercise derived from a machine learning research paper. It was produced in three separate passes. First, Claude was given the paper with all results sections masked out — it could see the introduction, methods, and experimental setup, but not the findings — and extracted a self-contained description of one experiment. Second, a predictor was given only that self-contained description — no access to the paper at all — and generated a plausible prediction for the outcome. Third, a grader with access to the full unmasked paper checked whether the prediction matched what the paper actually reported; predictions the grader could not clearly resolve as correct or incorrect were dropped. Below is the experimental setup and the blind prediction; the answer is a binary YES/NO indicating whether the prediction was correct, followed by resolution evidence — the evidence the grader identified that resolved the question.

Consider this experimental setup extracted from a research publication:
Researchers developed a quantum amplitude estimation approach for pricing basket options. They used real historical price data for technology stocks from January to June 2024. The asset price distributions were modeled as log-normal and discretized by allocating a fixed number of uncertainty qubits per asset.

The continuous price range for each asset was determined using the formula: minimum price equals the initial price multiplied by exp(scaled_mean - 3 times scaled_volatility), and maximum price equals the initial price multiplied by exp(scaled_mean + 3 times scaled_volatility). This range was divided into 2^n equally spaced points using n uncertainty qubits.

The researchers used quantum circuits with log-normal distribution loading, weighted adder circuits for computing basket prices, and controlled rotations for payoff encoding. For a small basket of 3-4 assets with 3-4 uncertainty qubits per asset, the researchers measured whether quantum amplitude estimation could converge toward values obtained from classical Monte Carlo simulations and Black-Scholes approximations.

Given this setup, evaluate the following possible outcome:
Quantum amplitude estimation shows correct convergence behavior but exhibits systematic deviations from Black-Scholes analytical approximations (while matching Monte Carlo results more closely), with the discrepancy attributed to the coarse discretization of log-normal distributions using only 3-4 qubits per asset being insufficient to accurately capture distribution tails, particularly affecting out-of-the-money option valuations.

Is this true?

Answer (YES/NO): NO